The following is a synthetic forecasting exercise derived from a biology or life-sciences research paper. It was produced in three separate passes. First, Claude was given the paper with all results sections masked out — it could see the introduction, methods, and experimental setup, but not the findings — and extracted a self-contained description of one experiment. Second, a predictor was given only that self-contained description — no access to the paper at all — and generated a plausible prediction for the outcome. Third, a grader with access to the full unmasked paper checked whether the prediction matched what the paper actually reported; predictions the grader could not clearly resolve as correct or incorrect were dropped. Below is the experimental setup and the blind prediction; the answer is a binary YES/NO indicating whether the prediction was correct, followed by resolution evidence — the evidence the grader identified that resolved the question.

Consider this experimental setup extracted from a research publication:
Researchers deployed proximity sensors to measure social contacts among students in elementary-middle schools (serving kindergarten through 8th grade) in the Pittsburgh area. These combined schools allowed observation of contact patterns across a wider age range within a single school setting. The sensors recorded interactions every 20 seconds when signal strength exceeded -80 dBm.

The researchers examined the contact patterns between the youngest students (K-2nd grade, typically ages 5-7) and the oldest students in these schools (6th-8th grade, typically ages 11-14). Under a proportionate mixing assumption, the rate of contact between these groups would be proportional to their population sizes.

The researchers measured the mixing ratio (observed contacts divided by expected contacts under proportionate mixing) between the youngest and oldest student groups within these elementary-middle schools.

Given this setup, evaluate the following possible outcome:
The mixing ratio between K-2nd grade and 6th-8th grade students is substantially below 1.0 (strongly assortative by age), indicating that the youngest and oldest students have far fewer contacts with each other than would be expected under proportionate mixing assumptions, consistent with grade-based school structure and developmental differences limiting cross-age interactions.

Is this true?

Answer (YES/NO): YES